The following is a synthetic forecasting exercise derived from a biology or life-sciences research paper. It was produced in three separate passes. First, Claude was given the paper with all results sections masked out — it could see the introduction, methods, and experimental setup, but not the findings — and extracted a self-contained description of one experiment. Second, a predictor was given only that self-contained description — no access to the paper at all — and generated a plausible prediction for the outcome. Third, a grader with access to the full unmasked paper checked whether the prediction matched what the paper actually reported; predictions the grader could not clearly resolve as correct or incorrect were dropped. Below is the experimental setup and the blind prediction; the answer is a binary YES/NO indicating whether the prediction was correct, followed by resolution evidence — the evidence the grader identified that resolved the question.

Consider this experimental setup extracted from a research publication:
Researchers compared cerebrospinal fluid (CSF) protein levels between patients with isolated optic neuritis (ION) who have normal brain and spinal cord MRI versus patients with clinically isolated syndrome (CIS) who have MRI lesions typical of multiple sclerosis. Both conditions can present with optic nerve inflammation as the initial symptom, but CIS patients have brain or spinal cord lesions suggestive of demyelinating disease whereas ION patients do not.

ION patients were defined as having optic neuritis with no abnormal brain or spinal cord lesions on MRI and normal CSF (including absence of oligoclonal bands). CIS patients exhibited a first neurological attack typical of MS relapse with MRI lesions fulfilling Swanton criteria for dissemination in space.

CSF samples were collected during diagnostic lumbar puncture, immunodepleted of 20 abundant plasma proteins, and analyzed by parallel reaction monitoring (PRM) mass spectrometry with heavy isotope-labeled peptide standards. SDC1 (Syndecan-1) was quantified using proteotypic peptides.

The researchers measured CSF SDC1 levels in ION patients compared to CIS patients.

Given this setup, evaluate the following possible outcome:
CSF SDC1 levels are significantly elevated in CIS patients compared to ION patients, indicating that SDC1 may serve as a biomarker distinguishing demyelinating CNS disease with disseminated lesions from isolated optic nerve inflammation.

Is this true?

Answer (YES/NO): YES